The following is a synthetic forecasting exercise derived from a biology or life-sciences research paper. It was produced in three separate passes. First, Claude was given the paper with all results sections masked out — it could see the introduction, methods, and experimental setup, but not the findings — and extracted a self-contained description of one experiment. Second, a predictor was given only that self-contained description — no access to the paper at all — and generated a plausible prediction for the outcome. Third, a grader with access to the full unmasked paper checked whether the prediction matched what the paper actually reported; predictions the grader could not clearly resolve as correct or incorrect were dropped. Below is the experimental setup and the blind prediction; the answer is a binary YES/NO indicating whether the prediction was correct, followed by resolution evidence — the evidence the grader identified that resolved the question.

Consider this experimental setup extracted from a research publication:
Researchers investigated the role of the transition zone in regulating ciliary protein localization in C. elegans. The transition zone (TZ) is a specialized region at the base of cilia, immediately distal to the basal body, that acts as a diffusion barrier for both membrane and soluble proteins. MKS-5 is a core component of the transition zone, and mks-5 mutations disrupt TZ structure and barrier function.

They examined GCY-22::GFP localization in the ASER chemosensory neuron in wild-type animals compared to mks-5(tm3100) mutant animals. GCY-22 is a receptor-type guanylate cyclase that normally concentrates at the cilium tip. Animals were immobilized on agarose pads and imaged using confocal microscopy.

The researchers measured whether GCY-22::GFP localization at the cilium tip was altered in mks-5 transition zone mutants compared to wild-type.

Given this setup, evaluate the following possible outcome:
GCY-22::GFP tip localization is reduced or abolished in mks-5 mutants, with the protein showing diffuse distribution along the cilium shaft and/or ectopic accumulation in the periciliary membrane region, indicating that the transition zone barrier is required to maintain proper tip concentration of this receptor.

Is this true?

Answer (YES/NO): NO